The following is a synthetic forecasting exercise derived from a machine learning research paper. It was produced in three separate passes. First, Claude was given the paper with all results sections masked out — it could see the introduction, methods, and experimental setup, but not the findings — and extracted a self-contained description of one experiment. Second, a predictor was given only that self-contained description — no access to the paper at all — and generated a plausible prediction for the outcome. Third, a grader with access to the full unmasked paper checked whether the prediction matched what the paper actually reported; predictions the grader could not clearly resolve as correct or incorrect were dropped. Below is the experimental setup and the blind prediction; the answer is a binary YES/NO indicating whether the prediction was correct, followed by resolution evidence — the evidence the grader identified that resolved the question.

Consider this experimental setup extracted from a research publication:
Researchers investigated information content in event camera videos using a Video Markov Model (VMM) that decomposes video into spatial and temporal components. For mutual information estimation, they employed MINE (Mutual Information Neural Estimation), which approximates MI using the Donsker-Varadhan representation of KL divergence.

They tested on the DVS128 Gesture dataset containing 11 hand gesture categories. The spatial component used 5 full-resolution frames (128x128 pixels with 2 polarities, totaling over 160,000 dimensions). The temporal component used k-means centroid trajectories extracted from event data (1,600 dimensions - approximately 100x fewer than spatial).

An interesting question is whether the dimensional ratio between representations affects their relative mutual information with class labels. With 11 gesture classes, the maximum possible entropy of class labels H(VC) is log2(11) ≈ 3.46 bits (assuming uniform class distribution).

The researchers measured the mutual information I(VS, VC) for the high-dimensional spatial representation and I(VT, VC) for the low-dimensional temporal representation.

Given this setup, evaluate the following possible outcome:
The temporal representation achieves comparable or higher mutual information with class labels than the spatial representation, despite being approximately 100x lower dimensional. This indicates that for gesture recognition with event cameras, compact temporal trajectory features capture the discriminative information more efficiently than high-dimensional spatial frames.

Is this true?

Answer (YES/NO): YES